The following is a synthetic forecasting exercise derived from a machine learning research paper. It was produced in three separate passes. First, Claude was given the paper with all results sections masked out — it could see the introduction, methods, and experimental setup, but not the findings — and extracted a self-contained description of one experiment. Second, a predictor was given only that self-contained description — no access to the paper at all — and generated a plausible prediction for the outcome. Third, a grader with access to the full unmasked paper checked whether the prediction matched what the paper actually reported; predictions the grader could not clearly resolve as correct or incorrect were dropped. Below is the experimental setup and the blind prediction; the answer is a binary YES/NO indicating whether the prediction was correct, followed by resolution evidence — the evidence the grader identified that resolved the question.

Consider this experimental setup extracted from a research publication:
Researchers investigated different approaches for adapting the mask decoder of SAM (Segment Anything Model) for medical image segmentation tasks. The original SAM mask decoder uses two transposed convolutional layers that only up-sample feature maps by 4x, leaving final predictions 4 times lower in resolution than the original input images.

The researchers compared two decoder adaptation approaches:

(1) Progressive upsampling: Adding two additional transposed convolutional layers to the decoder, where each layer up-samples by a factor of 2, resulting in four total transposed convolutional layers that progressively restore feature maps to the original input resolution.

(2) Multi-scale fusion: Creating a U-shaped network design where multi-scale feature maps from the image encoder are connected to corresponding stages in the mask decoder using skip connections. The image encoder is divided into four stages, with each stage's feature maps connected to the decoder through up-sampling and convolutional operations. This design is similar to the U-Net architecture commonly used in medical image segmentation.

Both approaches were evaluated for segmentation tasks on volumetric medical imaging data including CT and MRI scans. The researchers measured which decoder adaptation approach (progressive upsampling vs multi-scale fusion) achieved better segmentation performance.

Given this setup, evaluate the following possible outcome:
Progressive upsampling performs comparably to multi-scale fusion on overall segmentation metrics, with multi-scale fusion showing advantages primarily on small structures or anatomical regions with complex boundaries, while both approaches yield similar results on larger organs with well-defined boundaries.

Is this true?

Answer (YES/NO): NO